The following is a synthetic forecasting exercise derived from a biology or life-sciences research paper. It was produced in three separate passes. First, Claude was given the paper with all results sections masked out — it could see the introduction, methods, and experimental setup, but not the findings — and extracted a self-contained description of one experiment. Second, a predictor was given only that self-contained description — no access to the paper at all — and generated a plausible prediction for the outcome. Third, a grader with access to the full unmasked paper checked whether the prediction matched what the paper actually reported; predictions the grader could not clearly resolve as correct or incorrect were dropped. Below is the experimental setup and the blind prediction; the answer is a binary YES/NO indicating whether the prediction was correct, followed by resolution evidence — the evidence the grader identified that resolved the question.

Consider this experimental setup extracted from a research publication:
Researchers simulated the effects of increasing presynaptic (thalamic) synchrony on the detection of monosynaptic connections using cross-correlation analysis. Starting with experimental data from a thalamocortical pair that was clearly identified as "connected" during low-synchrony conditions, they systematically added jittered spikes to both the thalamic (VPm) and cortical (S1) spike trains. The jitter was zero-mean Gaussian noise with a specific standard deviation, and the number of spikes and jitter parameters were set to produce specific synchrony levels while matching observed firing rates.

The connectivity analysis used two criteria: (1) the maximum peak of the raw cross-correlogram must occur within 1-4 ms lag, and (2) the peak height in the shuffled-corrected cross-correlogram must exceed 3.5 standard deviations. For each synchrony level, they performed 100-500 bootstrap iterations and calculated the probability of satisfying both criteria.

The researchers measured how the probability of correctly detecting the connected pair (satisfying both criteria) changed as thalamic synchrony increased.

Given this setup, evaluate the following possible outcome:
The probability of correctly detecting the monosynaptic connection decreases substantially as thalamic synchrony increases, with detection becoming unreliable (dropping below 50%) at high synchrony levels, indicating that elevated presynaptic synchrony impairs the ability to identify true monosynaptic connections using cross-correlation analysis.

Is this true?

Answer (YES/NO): YES